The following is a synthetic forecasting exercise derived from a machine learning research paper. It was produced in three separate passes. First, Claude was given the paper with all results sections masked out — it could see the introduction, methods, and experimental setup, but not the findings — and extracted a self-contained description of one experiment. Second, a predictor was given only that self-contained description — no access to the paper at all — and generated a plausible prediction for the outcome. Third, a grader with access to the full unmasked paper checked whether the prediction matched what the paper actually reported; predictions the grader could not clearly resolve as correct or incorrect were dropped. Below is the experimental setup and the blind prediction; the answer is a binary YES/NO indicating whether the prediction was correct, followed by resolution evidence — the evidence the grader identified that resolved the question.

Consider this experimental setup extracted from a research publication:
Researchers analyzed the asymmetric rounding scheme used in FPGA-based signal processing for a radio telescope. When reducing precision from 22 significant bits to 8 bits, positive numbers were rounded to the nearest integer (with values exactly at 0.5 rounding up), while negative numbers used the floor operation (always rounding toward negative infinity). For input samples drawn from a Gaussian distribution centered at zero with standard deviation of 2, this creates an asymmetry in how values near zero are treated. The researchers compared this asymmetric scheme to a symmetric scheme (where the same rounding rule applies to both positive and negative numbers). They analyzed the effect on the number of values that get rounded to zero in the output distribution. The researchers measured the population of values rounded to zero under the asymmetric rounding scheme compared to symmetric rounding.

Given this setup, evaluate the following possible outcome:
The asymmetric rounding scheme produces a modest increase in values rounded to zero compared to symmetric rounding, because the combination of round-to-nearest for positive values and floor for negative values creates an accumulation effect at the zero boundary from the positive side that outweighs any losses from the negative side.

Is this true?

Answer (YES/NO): NO